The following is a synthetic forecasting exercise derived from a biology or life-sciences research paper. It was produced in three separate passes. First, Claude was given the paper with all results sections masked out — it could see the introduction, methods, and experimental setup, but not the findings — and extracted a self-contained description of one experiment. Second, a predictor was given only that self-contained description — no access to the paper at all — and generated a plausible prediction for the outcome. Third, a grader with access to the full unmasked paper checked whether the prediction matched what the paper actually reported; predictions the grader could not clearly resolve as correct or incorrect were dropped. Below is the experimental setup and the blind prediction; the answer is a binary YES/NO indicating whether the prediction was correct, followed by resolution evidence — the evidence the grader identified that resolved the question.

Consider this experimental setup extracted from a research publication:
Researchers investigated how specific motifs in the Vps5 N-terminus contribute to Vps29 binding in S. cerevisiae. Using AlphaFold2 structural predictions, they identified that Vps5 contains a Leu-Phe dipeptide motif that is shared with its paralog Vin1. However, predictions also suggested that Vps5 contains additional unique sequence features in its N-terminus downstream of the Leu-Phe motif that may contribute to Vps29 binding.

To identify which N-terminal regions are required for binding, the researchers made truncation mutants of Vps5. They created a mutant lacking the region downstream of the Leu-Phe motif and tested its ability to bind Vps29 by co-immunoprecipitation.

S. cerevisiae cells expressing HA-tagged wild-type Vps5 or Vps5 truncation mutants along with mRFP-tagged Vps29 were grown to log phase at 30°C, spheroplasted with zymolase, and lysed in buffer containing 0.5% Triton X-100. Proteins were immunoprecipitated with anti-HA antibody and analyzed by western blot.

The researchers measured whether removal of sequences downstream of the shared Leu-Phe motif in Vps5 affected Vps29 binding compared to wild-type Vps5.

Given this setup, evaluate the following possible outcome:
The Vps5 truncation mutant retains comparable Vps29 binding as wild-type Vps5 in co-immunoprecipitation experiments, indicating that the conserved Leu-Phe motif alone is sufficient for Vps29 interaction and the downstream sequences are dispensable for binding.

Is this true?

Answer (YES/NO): NO